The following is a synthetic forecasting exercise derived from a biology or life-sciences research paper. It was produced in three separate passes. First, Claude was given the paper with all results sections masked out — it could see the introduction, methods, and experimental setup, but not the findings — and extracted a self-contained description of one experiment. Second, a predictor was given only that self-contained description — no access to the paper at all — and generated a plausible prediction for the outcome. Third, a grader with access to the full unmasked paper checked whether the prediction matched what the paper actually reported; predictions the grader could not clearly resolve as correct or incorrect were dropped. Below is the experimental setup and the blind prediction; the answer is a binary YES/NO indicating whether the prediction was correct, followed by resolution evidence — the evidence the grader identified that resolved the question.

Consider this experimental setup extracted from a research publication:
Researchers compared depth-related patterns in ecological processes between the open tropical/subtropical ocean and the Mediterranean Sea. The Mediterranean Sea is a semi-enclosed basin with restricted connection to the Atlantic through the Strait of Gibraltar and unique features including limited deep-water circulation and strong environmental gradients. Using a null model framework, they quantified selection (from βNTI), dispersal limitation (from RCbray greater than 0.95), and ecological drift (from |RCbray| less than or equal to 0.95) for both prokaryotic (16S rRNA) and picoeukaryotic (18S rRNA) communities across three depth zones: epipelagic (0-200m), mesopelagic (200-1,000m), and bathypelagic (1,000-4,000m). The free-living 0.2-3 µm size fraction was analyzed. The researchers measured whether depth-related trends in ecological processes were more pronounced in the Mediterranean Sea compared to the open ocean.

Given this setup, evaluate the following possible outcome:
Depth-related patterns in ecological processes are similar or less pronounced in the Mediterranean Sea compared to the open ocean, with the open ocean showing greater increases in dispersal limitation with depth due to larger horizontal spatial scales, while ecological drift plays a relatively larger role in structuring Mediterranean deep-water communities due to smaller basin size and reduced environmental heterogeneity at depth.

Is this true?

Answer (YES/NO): NO